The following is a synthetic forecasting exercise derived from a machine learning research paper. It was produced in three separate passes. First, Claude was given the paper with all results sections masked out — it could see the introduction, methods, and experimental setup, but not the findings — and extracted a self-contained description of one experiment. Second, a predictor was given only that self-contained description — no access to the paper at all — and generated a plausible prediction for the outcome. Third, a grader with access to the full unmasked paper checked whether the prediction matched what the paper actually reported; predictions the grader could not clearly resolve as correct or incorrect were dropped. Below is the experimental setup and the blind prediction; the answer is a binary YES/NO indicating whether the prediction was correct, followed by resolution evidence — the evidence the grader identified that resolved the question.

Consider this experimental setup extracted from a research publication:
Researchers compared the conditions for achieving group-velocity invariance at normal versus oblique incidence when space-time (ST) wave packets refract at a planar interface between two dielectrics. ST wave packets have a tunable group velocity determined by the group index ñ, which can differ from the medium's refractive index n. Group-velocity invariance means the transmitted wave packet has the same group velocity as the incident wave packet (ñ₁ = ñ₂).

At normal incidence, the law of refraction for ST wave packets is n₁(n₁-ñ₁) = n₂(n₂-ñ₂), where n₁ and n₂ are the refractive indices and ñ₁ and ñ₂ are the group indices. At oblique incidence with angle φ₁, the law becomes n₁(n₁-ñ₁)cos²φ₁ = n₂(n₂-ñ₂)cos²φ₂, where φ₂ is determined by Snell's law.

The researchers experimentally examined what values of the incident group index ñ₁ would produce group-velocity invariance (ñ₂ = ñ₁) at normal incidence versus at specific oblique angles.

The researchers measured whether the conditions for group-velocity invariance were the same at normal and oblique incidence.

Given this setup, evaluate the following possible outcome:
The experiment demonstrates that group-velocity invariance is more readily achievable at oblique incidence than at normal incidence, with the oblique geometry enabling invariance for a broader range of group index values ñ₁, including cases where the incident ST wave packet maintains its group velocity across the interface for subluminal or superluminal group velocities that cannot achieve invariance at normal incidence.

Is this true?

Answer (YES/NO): NO